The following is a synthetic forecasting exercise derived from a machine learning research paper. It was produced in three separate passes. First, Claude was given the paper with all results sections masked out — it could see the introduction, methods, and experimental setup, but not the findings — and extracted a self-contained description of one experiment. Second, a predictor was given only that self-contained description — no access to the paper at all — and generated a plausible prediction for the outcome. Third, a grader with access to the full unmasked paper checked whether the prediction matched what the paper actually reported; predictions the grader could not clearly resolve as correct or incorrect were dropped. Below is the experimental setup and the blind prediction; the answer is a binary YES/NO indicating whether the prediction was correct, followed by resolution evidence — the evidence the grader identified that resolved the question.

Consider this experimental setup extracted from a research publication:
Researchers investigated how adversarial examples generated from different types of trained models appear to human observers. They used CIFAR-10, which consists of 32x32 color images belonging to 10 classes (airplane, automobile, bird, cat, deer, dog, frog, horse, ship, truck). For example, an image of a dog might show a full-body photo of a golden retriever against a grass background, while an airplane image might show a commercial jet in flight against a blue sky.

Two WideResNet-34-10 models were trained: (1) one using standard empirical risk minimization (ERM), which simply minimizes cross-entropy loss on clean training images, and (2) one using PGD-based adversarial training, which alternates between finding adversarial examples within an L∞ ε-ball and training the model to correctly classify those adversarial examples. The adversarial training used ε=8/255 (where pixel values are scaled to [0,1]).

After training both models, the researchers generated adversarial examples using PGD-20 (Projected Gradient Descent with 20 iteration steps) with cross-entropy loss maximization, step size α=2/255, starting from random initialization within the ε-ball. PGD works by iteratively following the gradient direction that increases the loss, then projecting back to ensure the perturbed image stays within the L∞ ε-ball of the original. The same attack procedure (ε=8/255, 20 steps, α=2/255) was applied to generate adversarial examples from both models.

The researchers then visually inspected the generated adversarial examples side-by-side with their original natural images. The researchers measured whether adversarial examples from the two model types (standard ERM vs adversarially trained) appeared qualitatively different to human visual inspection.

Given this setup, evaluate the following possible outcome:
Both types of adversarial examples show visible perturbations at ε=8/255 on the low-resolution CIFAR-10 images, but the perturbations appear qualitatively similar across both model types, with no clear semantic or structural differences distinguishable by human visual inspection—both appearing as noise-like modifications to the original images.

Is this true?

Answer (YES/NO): NO